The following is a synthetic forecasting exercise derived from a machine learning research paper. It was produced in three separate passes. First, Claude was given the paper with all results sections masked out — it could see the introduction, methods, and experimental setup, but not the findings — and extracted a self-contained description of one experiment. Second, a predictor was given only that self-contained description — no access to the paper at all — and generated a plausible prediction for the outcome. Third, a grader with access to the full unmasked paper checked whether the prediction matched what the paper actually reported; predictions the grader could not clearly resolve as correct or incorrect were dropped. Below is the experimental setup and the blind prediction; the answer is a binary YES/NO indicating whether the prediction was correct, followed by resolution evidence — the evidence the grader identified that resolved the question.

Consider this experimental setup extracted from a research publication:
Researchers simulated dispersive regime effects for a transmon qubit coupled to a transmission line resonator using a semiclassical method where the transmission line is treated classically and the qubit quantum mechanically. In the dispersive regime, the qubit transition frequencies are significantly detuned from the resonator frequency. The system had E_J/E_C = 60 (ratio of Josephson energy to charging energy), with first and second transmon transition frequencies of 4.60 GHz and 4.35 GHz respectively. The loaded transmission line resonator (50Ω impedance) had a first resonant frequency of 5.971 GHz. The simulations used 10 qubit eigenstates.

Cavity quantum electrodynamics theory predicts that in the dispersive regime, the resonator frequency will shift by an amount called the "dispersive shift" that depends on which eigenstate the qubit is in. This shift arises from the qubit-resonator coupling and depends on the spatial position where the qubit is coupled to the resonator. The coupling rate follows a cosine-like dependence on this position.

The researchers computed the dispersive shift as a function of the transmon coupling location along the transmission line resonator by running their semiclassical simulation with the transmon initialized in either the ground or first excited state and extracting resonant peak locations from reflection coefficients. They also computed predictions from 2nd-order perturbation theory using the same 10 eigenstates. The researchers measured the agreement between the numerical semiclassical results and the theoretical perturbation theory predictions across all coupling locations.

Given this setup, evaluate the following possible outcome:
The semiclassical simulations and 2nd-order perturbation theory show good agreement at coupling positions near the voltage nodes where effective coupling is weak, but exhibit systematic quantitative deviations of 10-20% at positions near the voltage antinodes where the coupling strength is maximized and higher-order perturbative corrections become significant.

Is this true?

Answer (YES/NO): NO